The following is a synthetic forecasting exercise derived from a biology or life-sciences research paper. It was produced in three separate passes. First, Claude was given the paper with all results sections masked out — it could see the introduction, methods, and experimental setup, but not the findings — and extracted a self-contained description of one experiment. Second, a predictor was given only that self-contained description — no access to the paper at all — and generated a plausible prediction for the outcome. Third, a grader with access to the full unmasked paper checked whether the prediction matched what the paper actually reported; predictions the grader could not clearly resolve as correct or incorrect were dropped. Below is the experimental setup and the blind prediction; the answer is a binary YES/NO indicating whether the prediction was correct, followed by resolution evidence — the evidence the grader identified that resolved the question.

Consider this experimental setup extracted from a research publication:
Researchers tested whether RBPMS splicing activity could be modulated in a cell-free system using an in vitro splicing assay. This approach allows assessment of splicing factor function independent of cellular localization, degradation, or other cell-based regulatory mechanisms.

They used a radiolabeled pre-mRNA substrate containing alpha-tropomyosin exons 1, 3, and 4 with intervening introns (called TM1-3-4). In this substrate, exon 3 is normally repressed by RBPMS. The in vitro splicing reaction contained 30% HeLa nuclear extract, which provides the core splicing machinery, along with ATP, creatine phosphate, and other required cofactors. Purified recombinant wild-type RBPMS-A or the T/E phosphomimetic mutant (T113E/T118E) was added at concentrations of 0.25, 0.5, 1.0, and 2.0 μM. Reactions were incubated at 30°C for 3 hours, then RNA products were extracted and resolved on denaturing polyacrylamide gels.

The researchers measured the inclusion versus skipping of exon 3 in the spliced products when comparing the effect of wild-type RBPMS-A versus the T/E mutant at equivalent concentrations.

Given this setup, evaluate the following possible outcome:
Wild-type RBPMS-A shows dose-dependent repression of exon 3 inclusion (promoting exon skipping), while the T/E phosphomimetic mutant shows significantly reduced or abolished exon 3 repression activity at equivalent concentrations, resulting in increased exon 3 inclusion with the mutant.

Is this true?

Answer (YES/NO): YES